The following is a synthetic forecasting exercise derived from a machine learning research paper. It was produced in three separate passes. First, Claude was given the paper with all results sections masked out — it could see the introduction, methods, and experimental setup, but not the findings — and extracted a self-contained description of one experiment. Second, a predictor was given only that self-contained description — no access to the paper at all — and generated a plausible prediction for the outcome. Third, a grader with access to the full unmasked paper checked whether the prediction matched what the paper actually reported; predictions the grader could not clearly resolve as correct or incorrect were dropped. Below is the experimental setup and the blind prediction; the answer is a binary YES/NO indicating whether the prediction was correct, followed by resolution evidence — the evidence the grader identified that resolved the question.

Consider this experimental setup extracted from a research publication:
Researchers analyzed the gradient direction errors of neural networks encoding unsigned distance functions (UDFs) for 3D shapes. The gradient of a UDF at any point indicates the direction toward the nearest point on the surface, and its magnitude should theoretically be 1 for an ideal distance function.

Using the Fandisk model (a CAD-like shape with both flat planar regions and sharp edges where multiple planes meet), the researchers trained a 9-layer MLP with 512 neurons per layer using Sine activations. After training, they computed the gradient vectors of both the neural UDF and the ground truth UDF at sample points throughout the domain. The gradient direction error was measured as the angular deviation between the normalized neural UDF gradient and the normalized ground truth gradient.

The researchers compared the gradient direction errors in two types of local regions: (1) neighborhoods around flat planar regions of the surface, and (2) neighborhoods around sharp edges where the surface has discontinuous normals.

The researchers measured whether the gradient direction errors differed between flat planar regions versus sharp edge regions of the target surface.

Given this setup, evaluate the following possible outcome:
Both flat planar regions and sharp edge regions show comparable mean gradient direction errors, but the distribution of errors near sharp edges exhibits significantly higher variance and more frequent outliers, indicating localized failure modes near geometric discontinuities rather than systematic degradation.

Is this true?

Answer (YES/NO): NO